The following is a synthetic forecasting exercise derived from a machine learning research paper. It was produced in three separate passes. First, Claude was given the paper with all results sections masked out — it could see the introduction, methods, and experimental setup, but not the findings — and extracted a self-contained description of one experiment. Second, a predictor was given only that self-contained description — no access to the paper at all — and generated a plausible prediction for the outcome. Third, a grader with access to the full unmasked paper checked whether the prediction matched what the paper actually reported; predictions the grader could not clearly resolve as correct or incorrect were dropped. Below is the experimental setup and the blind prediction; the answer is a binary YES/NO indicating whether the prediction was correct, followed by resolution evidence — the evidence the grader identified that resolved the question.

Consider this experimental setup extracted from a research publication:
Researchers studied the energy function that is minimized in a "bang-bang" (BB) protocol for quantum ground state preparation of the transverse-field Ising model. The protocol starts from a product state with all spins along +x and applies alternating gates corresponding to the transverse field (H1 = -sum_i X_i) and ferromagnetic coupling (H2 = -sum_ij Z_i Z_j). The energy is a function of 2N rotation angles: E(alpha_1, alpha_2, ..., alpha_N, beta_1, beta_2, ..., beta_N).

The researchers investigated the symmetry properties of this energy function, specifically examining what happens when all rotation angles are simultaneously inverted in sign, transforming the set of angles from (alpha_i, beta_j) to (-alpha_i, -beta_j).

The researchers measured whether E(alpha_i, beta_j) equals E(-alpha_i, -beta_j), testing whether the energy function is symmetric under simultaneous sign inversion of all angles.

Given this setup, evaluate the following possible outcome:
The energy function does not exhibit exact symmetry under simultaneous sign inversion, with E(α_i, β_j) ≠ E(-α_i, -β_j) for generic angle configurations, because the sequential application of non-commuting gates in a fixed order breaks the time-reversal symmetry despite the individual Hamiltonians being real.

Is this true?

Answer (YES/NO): NO